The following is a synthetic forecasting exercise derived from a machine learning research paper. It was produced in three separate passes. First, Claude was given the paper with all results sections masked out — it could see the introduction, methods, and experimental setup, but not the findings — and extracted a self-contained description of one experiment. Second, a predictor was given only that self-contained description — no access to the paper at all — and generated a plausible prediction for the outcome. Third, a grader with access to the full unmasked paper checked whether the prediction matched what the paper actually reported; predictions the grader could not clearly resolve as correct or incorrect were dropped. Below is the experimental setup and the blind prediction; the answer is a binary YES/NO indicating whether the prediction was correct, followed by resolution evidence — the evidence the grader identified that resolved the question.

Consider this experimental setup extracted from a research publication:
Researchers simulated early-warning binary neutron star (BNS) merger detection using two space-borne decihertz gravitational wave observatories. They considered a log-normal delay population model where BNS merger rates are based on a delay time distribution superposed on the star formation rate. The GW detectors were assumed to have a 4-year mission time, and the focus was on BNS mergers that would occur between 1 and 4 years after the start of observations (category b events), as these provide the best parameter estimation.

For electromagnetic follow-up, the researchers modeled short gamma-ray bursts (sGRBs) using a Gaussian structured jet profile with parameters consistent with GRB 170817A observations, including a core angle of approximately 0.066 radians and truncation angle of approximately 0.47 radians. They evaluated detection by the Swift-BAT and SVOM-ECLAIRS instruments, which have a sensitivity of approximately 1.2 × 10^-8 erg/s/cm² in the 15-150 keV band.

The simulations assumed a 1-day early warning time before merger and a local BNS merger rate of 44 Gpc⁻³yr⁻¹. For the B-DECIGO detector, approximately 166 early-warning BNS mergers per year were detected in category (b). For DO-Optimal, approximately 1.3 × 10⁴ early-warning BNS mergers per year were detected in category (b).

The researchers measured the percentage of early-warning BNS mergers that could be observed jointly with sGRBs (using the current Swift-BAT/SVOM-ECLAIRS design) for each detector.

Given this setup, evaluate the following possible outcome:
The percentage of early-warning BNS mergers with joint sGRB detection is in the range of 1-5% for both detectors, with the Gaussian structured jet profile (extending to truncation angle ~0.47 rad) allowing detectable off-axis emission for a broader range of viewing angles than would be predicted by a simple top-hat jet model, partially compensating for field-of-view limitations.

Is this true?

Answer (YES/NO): NO